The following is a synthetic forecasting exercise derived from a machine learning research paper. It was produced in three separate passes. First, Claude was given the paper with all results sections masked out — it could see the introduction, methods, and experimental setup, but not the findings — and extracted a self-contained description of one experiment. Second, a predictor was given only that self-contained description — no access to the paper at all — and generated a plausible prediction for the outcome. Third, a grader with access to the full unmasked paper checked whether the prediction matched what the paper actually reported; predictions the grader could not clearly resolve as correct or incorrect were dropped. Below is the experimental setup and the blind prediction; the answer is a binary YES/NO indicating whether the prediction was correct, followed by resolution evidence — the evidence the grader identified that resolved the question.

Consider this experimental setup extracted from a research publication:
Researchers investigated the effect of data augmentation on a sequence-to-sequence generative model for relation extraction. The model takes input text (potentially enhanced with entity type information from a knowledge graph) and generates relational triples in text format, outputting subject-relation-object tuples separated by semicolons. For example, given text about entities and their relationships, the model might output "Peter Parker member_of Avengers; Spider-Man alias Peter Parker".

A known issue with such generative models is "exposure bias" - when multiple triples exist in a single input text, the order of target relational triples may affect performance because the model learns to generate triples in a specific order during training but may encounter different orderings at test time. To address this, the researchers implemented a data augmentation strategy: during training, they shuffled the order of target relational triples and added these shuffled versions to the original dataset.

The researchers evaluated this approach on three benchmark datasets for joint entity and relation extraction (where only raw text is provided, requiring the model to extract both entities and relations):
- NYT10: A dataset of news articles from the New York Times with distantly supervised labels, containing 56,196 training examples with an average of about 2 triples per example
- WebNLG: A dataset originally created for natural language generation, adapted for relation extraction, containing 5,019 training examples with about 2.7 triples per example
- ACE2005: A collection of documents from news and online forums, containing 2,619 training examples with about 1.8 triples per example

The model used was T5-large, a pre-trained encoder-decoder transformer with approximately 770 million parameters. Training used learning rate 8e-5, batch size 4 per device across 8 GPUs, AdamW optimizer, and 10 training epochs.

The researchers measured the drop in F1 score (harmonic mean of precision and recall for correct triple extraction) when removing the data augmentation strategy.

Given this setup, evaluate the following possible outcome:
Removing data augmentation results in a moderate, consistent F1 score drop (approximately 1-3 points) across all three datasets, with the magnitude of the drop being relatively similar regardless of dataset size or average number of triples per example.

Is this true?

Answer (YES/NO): NO